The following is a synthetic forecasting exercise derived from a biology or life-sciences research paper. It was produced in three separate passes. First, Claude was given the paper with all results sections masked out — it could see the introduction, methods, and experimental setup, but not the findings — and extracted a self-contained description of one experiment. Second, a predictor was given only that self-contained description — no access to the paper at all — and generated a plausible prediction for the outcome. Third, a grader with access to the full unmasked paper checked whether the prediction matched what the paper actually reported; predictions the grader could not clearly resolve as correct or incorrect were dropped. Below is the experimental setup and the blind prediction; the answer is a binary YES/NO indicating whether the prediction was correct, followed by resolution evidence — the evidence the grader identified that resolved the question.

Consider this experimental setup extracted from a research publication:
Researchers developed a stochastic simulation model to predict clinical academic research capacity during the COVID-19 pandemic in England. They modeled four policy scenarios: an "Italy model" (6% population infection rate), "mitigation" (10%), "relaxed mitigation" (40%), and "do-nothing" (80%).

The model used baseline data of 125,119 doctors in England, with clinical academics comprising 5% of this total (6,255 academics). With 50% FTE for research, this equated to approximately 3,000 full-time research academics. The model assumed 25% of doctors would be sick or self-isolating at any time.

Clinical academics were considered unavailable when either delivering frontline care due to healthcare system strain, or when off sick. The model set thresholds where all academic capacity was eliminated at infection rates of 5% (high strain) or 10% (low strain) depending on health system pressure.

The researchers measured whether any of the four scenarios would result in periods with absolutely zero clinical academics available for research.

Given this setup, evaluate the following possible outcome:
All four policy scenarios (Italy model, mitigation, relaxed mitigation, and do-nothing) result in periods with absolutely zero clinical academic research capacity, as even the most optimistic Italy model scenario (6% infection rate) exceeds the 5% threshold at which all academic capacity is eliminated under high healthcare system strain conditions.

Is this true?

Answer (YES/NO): NO